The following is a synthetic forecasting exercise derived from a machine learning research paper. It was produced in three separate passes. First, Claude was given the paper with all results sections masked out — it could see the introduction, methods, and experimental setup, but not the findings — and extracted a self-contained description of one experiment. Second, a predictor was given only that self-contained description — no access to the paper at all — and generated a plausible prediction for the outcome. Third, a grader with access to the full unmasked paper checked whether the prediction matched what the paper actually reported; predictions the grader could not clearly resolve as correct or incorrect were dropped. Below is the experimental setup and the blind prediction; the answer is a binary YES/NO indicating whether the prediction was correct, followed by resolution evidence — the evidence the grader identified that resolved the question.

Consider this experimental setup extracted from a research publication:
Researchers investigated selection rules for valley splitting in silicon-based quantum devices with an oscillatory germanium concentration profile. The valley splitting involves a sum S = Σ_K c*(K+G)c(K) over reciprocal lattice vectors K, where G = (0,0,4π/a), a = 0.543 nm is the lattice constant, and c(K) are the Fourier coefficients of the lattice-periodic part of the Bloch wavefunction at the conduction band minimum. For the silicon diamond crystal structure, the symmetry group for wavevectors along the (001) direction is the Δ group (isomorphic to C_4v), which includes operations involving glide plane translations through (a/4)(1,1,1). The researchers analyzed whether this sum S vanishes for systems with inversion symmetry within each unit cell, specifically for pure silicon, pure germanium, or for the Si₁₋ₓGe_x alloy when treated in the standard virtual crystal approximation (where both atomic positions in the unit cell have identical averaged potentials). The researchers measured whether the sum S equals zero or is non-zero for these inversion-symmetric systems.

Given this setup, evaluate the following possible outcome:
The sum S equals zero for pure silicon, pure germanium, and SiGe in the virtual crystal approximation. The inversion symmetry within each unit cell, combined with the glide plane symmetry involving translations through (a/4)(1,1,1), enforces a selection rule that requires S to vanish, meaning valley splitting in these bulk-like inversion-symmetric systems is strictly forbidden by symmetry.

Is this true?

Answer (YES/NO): YES